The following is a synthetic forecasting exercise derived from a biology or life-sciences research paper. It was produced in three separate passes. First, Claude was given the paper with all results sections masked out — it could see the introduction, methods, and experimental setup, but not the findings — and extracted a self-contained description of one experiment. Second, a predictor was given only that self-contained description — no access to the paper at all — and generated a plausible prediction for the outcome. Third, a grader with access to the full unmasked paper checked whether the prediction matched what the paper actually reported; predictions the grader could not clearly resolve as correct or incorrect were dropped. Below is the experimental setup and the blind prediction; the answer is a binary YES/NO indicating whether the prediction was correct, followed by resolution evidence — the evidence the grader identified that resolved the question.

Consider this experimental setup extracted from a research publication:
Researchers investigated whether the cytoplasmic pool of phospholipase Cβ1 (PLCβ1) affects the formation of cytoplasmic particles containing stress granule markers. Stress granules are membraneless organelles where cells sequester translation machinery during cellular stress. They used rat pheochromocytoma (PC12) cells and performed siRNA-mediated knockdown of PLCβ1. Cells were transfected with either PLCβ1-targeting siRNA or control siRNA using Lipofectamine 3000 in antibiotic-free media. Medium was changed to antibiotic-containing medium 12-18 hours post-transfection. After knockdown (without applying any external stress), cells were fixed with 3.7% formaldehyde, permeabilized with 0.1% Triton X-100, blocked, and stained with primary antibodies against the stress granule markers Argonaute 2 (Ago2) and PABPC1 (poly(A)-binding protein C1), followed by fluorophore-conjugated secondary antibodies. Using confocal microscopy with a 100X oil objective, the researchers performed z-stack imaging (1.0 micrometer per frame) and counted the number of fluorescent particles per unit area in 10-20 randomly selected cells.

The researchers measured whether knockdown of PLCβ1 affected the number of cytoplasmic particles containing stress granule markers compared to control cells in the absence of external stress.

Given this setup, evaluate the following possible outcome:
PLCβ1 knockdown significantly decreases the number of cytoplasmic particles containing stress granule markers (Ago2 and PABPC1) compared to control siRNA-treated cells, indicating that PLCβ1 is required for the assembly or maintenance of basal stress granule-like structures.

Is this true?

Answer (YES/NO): NO